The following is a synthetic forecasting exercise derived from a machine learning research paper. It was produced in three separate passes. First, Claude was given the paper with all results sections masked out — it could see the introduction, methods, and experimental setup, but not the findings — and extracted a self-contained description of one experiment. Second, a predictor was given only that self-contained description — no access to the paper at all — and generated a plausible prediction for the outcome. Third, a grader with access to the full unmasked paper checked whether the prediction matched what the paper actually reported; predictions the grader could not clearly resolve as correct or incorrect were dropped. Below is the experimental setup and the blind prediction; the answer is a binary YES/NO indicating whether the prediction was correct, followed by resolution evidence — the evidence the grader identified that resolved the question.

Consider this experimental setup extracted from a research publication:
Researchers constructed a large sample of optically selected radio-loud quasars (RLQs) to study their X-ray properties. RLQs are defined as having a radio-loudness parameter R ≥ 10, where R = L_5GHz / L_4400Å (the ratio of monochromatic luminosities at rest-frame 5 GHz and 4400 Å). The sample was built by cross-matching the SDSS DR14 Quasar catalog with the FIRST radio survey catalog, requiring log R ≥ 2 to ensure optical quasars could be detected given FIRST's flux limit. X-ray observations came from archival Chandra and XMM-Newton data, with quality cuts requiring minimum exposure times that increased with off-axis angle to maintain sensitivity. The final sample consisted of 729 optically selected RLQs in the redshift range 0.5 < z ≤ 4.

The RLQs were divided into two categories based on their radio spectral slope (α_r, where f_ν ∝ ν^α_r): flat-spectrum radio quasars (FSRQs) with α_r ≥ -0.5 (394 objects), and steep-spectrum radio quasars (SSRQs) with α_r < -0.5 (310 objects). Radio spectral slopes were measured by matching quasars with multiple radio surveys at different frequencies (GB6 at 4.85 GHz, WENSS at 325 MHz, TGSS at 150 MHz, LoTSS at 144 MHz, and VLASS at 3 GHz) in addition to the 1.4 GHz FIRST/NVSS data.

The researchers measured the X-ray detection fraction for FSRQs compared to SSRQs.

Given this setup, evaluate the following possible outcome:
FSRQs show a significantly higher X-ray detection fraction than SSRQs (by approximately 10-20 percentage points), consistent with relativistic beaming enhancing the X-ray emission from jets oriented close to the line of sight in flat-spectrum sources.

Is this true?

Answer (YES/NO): NO